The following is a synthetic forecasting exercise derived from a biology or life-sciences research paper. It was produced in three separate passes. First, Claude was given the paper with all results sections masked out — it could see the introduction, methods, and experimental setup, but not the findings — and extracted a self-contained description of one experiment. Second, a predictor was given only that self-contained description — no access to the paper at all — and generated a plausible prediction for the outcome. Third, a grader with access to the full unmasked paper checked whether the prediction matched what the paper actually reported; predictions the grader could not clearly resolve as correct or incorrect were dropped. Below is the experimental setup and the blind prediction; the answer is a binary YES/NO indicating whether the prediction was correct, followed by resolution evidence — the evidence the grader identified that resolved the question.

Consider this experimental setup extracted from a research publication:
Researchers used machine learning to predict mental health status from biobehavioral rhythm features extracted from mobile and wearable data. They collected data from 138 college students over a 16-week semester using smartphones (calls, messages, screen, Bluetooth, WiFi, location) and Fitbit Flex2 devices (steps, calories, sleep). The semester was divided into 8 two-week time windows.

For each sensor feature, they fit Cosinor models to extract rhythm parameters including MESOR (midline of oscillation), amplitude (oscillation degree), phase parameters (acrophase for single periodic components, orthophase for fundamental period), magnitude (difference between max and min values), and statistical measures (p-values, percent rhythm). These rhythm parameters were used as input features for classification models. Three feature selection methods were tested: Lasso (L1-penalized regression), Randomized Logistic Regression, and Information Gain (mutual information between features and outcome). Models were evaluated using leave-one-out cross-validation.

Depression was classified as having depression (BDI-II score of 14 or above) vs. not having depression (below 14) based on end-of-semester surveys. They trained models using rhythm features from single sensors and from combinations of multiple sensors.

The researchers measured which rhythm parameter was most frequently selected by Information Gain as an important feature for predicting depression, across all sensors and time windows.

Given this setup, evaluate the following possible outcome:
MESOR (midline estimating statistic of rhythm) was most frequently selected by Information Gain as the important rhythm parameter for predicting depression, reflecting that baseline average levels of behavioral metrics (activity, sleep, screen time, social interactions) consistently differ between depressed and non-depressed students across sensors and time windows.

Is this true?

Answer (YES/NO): NO